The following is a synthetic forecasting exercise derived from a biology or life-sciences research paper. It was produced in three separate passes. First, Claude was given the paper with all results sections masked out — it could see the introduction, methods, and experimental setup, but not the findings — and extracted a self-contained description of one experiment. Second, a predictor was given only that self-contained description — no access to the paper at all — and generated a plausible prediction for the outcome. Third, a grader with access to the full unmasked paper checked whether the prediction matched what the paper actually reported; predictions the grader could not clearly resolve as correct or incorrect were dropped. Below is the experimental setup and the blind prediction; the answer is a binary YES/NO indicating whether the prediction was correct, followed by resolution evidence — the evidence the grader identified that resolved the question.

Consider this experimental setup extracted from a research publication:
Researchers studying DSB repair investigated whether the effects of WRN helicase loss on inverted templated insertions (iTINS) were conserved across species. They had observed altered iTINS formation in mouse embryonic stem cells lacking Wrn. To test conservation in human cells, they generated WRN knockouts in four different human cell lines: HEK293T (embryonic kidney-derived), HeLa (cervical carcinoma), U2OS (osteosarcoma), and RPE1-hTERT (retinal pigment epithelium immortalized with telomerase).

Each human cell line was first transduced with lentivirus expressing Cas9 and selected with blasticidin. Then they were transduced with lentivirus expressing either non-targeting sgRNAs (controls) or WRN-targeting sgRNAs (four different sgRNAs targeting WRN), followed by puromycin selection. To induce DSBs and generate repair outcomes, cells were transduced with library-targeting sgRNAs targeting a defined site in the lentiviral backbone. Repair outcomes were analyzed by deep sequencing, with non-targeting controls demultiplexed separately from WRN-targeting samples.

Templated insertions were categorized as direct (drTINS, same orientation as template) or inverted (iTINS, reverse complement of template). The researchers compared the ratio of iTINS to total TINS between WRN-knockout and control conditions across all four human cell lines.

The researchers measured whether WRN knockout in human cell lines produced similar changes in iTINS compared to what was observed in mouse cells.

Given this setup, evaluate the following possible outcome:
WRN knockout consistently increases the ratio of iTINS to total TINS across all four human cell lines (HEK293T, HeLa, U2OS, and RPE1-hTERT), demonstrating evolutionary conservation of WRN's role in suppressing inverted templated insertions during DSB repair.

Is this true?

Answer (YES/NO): YES